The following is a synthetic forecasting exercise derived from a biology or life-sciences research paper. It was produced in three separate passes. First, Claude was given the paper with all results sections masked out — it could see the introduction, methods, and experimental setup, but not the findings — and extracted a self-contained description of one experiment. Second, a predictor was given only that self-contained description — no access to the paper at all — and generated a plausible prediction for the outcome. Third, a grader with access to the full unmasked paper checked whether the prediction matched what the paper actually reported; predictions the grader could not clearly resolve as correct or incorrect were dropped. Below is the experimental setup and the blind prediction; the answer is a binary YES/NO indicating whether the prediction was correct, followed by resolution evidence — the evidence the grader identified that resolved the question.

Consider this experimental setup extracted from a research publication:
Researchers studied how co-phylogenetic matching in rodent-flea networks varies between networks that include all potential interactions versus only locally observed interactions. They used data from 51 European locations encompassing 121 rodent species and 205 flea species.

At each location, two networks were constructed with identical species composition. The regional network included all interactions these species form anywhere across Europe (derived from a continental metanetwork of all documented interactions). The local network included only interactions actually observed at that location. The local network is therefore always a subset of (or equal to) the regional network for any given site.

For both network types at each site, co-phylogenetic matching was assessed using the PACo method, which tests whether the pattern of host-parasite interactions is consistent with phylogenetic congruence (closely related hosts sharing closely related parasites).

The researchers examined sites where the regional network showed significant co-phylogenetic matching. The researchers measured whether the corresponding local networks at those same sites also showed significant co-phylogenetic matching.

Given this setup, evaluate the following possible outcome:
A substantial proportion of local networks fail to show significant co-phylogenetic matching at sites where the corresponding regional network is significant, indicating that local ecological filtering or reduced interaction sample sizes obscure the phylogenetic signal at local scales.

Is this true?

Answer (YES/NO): NO